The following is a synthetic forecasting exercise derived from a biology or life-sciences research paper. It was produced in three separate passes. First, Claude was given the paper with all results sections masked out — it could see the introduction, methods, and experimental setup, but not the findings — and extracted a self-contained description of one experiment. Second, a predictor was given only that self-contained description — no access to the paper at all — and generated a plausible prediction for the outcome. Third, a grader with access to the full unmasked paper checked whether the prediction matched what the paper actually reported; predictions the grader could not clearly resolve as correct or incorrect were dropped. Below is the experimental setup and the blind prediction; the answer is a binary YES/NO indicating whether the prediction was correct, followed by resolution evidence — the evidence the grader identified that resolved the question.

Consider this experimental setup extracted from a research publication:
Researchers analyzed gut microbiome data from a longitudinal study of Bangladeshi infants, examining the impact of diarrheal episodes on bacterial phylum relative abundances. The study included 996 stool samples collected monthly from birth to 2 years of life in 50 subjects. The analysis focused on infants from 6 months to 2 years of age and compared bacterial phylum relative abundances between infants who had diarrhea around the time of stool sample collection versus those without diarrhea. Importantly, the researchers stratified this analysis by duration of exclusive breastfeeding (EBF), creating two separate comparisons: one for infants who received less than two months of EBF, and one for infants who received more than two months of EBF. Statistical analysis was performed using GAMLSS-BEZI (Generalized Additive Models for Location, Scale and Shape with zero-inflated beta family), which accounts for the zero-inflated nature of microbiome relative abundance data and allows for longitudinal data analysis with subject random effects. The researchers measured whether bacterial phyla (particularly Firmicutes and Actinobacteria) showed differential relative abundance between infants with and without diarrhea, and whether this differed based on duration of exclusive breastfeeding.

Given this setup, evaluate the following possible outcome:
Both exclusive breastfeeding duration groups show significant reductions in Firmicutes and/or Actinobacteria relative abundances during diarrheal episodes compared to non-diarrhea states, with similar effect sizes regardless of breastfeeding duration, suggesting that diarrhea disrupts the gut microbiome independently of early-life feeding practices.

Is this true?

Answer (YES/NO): NO